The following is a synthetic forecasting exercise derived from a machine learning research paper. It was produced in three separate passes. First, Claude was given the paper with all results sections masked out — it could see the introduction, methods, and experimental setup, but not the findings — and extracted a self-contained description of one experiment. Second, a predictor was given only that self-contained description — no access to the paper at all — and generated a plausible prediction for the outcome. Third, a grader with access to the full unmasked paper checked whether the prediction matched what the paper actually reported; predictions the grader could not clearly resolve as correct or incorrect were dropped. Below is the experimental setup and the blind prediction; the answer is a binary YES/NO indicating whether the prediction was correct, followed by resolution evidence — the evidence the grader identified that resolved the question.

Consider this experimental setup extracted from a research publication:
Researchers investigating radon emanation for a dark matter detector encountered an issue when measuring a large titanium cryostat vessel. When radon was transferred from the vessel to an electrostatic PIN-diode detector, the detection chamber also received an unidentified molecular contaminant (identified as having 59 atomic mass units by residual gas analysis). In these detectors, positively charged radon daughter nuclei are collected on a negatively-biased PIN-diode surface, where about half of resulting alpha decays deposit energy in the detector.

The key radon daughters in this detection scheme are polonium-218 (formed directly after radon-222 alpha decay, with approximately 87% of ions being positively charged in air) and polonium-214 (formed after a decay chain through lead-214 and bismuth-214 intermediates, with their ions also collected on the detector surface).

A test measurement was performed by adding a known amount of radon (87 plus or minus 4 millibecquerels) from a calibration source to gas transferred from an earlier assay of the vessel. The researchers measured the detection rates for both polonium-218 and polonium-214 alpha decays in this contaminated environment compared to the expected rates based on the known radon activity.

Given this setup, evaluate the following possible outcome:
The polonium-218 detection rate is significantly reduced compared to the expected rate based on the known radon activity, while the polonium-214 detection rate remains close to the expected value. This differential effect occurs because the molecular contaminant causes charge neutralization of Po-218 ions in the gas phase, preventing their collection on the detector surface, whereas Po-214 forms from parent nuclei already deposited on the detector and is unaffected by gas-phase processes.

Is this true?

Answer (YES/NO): NO